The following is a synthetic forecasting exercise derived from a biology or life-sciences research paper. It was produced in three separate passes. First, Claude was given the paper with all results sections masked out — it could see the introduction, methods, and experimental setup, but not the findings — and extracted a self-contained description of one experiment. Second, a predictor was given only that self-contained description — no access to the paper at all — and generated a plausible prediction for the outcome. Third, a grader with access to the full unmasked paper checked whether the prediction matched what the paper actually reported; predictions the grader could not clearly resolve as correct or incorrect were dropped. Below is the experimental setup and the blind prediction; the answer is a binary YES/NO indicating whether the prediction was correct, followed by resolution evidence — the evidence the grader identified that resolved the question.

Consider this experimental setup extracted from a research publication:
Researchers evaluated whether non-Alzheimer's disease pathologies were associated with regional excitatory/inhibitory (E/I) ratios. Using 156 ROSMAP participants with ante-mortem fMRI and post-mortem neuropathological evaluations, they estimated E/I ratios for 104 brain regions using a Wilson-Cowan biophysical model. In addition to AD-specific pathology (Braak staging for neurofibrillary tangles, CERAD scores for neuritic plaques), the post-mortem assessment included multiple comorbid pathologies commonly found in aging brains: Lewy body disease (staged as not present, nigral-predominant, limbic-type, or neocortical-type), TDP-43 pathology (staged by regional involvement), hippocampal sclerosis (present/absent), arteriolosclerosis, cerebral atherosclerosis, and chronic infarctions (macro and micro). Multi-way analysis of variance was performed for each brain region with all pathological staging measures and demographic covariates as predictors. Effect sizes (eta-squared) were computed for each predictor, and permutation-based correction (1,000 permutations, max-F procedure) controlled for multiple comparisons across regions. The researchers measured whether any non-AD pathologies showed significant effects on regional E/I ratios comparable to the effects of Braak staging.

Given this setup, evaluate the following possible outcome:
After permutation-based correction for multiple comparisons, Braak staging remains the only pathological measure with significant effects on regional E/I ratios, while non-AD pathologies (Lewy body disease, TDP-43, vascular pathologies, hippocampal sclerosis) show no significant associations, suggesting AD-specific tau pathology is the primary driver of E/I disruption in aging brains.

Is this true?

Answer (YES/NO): NO